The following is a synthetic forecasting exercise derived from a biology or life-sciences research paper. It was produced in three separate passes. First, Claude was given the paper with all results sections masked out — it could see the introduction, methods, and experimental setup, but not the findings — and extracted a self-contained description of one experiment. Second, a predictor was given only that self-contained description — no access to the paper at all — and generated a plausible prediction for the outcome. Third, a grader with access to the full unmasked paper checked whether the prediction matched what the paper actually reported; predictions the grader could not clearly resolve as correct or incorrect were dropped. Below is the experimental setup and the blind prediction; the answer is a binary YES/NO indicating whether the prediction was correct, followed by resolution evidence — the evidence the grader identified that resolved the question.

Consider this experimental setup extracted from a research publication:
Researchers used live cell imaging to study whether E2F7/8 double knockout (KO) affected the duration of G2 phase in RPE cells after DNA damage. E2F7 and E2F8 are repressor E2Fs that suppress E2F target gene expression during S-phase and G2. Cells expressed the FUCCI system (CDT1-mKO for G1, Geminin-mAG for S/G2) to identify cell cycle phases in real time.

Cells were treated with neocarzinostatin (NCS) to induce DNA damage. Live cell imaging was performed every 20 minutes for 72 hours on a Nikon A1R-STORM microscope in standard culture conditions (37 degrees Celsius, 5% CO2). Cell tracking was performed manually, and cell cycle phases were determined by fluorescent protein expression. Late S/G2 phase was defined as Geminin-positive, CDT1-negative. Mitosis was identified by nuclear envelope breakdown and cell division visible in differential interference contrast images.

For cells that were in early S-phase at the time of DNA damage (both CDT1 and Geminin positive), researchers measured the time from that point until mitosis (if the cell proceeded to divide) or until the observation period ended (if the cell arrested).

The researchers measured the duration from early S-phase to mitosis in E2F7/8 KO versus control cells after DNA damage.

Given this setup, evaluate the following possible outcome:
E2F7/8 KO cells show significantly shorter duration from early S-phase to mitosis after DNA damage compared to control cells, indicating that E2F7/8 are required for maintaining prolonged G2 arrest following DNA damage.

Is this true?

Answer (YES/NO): YES